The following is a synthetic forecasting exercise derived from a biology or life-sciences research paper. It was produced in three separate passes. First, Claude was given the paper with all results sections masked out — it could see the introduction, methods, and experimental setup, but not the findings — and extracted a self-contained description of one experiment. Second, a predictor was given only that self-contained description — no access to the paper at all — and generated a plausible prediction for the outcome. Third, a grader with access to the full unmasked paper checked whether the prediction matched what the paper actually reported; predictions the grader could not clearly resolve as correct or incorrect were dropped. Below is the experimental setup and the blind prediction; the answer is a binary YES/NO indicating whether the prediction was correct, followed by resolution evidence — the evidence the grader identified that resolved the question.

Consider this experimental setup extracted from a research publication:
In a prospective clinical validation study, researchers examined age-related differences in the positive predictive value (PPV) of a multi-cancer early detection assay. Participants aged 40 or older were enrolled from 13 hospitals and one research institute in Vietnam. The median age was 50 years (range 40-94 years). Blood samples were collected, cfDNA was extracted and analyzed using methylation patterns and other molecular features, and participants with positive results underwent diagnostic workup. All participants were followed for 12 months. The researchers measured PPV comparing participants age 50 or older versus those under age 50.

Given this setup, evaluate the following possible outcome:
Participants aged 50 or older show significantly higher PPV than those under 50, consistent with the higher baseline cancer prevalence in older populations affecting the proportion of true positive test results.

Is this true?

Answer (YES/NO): YES